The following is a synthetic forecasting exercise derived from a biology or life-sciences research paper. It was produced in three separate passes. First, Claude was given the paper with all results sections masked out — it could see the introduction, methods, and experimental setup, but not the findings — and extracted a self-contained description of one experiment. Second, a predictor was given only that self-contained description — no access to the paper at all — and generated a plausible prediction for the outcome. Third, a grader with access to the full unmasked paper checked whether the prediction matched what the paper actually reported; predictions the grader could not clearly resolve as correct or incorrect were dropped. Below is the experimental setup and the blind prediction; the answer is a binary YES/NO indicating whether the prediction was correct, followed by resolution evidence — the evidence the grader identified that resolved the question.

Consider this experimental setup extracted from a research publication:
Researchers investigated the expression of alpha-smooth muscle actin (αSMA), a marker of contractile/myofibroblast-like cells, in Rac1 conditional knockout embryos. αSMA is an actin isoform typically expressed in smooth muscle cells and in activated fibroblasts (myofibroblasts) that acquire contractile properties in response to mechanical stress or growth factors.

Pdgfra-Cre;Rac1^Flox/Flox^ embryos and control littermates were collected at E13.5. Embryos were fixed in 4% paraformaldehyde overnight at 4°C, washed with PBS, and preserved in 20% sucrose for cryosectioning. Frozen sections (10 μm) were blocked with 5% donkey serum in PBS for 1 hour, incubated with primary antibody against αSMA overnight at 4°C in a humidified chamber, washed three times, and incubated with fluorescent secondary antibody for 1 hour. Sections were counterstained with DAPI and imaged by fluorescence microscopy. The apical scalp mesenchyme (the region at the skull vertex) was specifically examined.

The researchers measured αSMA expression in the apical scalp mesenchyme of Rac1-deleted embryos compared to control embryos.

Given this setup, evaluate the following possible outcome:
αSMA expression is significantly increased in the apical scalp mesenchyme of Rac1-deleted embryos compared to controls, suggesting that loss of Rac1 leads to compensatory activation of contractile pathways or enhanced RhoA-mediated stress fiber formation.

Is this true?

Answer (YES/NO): NO